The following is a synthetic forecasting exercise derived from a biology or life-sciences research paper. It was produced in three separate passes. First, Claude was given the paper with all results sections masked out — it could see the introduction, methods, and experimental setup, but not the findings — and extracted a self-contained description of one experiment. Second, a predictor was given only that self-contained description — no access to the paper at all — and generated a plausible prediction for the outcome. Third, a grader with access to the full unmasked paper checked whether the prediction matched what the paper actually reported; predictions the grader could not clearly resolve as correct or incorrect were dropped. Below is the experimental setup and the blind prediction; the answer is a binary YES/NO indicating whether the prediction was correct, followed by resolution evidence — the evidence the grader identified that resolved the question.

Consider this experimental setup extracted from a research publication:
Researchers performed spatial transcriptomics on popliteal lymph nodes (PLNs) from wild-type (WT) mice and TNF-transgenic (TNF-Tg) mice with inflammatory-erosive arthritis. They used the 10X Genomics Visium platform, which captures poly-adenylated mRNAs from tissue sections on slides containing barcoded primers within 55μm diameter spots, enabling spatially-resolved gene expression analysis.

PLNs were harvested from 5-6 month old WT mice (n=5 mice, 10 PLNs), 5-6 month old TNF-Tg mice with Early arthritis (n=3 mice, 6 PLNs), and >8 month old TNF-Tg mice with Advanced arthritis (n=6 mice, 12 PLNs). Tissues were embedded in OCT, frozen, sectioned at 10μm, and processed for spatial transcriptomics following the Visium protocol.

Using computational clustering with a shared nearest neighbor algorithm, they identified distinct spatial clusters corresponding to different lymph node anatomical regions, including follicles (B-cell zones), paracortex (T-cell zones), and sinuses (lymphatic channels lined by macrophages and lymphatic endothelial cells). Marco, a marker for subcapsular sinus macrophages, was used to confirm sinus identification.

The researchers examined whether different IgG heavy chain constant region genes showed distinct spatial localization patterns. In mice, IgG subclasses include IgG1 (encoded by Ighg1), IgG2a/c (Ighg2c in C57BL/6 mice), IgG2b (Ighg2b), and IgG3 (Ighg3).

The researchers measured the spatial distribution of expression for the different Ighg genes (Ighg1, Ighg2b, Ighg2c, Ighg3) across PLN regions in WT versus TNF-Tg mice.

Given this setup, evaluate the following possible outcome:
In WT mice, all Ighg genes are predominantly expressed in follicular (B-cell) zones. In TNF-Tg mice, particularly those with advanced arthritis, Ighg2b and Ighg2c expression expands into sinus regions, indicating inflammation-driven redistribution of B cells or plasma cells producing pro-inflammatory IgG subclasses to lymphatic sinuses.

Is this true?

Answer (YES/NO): NO